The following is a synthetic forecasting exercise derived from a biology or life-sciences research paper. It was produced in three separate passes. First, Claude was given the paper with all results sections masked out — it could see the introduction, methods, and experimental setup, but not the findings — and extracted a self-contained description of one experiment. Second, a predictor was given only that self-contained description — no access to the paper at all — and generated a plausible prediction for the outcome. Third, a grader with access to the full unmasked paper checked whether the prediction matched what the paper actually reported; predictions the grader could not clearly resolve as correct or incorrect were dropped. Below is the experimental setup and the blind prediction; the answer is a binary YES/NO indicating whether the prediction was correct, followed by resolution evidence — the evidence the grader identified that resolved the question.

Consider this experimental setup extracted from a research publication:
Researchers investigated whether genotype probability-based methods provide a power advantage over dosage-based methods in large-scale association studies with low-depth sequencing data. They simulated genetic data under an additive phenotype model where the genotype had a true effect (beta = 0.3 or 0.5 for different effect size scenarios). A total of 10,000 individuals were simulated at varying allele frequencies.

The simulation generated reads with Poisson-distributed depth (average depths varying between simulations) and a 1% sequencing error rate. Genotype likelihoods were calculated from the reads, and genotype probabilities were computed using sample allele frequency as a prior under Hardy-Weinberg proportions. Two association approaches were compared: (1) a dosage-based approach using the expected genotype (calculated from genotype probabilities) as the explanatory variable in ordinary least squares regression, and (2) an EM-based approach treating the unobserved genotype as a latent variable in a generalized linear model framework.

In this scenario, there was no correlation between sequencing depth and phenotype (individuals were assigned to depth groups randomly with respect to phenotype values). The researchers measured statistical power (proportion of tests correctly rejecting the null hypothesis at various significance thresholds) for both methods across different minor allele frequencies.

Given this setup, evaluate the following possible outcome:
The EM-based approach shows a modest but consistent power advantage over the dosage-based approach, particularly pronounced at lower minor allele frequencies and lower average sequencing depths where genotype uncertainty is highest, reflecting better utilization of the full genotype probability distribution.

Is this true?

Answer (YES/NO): NO